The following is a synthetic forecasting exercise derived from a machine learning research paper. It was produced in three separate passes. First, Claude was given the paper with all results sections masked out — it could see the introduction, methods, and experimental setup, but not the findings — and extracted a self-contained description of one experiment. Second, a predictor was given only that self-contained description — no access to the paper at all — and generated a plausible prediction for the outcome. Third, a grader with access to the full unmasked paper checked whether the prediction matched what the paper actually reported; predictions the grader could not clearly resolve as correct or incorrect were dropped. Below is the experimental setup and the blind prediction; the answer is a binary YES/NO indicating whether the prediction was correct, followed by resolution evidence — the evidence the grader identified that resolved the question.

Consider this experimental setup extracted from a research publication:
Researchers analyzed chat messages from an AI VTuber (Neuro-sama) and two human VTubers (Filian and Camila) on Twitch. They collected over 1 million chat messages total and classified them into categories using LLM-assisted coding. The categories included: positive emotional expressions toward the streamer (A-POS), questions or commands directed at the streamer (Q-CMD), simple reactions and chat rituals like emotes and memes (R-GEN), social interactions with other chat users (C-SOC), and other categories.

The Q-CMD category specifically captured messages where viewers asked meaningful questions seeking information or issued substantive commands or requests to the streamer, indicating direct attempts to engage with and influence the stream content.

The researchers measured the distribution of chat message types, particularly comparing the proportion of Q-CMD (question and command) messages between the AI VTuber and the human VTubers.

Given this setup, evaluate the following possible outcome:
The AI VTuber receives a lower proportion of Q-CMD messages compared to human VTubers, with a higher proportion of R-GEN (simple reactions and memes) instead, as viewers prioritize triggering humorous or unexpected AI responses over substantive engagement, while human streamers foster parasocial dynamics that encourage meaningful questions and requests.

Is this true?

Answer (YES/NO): NO